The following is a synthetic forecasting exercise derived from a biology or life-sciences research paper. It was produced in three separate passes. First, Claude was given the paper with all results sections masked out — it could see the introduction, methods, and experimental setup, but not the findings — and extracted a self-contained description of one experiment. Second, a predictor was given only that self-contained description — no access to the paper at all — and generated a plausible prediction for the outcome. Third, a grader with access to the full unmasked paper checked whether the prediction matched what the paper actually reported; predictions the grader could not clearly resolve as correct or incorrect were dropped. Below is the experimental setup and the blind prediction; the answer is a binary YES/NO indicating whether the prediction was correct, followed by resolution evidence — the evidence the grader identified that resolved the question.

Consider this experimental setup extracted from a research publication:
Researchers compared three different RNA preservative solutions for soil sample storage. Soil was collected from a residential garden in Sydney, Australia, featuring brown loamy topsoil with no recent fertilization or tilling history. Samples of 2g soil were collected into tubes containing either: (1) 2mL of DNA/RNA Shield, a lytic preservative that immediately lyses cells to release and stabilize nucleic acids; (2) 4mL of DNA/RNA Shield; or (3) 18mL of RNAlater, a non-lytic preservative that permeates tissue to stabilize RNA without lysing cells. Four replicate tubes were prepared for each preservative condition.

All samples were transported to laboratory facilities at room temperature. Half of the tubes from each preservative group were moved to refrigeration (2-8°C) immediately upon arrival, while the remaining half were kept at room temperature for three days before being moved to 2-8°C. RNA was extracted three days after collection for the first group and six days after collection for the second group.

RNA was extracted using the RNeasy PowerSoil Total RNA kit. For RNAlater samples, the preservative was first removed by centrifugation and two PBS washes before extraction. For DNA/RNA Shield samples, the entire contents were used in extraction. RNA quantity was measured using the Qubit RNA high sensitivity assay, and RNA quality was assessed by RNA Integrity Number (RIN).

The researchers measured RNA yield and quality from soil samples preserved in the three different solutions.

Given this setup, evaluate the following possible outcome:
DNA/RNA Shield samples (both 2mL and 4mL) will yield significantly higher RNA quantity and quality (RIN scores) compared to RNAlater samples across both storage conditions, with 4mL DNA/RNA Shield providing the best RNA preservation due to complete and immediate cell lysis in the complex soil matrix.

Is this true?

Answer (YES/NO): NO